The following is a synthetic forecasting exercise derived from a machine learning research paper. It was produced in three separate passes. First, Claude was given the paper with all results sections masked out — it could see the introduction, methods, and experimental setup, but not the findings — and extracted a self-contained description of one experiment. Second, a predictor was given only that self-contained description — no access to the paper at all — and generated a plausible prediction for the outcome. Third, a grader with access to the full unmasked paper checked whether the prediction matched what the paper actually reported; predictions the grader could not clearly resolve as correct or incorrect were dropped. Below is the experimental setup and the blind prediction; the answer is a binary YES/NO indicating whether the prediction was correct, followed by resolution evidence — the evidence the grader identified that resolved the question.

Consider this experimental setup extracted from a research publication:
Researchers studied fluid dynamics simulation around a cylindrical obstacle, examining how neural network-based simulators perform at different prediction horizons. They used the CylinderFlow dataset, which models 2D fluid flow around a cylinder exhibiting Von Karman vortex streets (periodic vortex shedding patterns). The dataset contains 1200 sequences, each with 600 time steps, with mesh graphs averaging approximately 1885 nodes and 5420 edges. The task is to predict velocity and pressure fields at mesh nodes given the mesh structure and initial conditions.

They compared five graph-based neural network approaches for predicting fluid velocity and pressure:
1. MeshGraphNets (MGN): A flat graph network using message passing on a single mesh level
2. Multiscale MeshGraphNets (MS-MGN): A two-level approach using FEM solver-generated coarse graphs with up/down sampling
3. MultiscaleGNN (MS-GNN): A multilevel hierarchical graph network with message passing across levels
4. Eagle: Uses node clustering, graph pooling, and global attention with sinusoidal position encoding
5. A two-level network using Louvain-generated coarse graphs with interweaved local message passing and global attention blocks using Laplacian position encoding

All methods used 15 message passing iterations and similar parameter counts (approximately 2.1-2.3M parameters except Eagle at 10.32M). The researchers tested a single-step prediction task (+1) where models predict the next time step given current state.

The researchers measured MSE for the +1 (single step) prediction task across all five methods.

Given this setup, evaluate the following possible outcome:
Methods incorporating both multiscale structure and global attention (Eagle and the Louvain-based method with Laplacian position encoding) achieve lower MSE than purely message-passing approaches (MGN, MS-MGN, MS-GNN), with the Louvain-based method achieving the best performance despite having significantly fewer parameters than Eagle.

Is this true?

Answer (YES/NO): NO